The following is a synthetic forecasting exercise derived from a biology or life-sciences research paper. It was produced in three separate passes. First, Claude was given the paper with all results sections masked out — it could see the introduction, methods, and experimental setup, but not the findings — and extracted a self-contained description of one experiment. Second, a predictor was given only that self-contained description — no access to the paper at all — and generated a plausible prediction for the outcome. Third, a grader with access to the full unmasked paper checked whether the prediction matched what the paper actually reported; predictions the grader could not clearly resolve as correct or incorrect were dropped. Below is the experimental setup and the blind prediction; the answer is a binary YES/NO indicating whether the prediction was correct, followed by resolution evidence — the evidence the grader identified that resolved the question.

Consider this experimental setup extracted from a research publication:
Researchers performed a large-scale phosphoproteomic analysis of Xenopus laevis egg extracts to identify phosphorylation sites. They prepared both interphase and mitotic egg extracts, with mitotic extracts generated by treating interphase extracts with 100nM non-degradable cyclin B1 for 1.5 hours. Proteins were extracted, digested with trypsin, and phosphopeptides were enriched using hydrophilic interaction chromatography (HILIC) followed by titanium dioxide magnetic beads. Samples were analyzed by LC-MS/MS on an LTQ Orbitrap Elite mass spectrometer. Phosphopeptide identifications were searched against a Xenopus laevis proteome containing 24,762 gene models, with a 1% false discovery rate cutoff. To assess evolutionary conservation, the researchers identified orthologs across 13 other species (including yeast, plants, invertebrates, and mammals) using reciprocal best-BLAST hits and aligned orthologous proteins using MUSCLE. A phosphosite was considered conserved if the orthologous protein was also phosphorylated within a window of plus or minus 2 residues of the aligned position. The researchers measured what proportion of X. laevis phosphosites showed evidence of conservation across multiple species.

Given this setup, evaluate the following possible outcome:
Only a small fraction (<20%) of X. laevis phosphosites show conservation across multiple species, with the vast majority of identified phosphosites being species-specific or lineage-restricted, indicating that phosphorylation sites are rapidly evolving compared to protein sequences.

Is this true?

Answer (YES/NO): NO